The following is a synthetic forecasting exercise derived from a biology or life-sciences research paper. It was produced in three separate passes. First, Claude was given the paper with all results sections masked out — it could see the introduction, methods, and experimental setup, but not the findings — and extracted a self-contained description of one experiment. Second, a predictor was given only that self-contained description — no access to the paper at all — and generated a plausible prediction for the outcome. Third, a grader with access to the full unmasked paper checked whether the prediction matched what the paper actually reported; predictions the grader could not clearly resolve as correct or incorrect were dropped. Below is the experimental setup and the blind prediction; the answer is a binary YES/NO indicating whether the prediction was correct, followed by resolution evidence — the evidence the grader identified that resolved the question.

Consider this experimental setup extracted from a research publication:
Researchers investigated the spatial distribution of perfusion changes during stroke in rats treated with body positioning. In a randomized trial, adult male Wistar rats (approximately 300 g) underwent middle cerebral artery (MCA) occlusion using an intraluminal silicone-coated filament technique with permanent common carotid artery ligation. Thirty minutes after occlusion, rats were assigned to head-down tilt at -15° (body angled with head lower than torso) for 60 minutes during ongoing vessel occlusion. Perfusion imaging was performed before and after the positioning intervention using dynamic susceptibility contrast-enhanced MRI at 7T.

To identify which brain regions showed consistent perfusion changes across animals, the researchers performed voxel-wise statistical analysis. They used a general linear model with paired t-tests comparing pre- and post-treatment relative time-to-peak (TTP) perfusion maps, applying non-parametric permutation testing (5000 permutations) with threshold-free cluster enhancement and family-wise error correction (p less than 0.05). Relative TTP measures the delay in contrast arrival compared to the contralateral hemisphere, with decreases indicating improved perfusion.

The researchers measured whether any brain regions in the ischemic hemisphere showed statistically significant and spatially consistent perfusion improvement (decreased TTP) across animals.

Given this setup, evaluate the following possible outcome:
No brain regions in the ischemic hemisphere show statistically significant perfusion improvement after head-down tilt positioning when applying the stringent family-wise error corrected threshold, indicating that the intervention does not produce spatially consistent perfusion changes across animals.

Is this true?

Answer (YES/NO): NO